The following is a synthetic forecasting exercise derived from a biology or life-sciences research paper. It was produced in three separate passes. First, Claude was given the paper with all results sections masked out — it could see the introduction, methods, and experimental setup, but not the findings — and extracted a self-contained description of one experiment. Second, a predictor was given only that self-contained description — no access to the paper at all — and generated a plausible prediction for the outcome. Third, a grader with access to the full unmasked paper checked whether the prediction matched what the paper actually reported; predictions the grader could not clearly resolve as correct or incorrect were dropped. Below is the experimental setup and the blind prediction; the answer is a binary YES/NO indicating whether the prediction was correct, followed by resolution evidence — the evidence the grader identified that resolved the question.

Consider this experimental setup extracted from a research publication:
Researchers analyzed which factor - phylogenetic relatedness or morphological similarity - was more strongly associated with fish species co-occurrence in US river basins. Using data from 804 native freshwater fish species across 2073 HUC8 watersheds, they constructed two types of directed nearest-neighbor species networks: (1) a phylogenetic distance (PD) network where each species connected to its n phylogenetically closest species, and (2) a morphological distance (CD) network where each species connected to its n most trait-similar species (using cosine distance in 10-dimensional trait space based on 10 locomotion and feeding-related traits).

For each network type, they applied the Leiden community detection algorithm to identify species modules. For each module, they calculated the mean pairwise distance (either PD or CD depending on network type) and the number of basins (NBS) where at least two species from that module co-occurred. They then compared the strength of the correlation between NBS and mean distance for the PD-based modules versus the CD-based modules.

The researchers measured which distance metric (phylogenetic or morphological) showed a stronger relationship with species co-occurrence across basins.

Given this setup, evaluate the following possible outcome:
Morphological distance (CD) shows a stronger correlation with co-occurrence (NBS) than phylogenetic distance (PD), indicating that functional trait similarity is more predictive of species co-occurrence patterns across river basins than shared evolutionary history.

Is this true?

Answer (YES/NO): YES